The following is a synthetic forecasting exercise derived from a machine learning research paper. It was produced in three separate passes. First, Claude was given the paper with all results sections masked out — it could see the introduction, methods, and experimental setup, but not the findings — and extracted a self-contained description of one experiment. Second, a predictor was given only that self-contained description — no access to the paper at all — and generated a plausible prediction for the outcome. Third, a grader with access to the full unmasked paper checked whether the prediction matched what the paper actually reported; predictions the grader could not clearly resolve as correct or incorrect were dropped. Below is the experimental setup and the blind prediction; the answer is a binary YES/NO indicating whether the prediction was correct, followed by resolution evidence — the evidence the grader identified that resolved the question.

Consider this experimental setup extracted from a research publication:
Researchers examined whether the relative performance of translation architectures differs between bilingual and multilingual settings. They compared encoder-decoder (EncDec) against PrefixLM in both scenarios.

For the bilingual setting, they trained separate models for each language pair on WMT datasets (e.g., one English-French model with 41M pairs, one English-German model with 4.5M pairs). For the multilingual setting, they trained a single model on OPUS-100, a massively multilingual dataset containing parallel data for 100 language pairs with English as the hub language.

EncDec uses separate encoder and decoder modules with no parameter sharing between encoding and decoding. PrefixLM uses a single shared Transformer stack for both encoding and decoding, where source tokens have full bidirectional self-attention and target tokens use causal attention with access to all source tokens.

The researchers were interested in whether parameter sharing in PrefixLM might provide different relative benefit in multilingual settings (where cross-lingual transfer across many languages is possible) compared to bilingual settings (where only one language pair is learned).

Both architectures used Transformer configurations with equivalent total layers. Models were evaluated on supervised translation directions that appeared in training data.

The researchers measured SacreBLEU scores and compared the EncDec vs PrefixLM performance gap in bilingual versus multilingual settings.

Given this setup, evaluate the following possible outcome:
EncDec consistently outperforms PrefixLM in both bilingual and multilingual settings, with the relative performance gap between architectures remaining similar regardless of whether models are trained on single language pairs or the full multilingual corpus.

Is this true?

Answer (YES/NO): NO